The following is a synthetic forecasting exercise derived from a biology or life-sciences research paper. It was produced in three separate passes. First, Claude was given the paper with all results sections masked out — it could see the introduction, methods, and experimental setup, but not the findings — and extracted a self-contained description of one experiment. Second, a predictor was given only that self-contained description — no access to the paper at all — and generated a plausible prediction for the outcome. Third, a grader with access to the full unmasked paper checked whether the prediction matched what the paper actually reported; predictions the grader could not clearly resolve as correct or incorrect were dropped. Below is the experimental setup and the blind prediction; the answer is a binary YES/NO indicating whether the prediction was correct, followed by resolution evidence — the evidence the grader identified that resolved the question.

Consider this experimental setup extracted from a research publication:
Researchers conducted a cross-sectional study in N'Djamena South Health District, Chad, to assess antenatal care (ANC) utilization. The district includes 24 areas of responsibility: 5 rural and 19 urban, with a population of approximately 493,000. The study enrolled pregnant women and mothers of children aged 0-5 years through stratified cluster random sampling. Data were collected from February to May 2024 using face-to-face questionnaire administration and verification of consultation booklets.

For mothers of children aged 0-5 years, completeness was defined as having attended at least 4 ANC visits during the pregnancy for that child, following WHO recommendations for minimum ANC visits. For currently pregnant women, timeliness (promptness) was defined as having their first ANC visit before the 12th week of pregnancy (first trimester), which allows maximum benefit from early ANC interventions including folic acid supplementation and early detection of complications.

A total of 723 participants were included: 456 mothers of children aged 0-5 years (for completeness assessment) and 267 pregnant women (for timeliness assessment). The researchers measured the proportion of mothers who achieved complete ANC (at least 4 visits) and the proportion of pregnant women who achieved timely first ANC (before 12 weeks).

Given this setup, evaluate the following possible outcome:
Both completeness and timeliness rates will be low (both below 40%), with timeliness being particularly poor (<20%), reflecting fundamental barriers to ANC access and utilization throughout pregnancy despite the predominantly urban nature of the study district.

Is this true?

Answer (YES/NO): NO